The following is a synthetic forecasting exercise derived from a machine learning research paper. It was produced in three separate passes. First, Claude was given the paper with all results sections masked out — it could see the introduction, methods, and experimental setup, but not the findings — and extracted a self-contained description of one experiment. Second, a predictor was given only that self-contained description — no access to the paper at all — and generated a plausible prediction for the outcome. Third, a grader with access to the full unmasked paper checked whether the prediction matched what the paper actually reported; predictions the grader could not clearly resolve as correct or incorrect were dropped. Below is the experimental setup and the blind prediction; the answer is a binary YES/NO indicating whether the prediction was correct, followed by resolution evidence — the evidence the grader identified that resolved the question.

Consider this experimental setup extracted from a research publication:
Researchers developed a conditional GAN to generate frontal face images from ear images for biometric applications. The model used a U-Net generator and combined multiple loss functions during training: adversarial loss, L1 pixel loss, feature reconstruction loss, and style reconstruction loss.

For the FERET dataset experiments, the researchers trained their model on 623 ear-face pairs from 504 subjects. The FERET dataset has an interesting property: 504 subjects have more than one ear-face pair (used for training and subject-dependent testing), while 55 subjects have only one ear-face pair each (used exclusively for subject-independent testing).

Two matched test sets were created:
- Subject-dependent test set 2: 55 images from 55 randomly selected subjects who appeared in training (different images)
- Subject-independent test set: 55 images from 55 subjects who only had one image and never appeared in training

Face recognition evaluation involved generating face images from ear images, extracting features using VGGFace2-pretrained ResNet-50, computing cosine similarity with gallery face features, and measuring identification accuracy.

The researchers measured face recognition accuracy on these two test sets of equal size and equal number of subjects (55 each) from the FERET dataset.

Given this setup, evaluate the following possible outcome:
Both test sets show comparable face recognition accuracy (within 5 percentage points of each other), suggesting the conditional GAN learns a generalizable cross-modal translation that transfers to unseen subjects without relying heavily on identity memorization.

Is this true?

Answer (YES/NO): NO